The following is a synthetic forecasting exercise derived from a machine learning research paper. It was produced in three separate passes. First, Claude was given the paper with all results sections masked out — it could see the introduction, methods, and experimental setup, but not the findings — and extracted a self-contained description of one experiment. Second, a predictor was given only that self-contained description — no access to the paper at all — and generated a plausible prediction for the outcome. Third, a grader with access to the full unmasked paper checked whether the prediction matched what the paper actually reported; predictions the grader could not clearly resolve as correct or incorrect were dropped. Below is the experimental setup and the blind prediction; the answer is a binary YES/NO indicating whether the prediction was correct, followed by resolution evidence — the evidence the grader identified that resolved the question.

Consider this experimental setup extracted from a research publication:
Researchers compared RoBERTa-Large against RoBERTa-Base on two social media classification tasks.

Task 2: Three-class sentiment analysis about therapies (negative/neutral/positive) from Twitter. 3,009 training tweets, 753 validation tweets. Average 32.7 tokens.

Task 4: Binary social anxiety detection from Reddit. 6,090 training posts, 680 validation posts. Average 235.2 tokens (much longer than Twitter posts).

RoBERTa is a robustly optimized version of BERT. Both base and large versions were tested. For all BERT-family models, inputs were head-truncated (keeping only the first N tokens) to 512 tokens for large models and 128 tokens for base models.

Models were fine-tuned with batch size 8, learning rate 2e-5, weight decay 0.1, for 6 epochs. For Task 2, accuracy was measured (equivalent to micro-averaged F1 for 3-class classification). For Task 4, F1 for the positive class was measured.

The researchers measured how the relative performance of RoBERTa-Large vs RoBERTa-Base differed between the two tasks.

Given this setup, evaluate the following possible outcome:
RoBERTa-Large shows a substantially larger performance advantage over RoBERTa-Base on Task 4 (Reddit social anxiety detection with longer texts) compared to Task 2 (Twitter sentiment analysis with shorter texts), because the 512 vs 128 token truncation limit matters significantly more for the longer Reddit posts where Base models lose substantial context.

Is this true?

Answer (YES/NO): NO